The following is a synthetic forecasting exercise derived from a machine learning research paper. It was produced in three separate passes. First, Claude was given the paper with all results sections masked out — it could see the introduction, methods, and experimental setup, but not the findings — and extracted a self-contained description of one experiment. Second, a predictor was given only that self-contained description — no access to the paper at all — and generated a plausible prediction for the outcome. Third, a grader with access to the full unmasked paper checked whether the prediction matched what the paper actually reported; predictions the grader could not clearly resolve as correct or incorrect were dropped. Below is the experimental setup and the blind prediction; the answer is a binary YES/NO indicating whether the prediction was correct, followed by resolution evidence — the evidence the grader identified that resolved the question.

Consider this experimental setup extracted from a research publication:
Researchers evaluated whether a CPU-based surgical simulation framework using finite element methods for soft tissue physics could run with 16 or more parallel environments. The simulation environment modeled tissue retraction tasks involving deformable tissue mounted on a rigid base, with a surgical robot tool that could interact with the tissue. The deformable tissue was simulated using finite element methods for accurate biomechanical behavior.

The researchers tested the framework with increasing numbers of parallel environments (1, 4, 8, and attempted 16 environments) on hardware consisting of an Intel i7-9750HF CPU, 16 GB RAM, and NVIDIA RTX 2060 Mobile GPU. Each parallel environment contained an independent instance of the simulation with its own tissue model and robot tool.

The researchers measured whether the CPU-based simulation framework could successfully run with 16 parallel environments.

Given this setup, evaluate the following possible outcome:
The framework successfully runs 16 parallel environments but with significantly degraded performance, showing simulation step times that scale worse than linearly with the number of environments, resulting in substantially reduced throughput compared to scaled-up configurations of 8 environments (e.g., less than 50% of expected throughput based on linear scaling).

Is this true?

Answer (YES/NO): NO